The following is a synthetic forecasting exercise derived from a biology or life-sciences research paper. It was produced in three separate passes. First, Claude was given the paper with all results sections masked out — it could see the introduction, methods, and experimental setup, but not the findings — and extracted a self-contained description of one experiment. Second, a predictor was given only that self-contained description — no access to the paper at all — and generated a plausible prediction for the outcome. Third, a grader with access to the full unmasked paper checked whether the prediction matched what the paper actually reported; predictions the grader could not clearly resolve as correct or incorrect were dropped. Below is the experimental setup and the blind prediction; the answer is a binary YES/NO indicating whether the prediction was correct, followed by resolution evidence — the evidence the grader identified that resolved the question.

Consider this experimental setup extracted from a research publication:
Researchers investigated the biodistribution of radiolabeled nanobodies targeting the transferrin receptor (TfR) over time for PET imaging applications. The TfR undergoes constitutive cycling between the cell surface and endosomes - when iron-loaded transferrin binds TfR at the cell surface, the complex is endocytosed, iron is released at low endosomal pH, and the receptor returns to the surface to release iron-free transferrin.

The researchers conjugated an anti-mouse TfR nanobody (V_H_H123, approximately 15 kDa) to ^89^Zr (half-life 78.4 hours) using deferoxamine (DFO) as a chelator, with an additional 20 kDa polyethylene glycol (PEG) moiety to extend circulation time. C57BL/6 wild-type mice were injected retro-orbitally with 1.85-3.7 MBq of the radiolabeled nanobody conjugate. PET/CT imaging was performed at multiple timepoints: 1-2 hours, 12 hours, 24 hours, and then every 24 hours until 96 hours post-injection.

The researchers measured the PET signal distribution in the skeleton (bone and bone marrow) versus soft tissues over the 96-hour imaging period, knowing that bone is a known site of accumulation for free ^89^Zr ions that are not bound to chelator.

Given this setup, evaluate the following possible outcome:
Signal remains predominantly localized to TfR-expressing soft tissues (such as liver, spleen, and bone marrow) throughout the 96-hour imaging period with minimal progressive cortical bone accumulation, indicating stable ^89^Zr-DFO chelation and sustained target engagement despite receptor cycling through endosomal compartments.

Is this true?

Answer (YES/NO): NO